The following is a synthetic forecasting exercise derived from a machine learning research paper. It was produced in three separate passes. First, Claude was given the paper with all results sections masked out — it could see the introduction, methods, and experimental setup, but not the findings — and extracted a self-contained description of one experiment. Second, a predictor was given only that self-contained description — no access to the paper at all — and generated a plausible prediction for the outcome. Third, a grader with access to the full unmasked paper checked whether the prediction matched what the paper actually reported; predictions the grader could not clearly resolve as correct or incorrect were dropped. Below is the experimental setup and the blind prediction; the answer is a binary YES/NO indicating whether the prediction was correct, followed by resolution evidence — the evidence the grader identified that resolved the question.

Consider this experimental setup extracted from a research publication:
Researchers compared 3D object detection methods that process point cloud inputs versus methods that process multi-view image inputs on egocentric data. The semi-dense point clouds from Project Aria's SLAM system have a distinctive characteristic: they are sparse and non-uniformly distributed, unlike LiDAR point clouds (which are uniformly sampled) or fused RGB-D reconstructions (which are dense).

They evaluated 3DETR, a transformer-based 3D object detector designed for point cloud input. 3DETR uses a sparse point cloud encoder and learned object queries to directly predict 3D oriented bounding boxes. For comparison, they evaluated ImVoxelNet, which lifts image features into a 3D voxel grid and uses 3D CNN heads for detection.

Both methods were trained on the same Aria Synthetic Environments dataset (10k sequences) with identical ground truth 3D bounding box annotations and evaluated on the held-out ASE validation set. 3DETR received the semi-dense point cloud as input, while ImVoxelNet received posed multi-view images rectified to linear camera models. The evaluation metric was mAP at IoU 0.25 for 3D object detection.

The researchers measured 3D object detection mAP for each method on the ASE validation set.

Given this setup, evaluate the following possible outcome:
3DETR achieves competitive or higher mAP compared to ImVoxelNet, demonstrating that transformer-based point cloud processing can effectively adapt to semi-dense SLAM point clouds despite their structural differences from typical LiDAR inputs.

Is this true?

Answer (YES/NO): NO